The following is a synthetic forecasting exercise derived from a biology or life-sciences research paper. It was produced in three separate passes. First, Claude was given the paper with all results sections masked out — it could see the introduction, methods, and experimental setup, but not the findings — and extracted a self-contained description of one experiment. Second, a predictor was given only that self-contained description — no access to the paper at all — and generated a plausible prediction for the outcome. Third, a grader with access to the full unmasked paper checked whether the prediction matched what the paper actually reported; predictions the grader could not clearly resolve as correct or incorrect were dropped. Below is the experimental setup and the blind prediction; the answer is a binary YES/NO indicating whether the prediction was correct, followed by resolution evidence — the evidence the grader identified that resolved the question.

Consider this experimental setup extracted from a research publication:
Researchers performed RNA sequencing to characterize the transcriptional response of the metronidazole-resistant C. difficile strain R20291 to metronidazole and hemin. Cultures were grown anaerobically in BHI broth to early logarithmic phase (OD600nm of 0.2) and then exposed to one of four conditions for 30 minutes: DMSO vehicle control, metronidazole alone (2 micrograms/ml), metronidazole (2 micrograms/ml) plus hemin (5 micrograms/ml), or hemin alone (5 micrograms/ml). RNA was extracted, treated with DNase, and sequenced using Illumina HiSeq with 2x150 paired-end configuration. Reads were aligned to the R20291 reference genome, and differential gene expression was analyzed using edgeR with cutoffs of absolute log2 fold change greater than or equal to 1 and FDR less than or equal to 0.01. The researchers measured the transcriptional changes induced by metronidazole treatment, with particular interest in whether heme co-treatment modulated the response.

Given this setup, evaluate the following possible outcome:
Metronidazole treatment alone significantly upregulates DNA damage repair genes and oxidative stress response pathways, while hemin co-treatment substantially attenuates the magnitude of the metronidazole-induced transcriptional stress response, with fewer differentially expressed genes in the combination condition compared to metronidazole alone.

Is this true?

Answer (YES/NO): YES